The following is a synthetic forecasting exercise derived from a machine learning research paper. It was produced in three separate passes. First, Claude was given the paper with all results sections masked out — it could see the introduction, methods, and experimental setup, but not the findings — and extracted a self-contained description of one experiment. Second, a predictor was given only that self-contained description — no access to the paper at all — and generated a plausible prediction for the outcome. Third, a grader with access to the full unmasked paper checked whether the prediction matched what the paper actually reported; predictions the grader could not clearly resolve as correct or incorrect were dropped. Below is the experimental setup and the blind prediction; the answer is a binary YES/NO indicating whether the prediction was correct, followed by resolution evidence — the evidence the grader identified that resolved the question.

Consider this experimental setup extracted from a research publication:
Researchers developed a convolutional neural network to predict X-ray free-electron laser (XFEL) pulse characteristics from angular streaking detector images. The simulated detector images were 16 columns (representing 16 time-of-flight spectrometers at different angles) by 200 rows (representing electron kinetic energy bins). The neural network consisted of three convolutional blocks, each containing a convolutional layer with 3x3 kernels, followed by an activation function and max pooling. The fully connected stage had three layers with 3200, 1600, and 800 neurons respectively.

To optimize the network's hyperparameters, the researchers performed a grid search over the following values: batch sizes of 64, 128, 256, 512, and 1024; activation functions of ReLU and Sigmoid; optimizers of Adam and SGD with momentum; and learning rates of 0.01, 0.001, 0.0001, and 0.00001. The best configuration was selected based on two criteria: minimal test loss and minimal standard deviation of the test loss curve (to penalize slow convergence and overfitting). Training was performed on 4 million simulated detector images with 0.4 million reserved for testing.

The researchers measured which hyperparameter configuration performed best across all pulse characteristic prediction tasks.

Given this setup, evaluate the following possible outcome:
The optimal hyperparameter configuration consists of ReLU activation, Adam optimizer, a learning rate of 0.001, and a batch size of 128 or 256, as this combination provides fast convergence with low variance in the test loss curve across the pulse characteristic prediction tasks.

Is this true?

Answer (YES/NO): NO